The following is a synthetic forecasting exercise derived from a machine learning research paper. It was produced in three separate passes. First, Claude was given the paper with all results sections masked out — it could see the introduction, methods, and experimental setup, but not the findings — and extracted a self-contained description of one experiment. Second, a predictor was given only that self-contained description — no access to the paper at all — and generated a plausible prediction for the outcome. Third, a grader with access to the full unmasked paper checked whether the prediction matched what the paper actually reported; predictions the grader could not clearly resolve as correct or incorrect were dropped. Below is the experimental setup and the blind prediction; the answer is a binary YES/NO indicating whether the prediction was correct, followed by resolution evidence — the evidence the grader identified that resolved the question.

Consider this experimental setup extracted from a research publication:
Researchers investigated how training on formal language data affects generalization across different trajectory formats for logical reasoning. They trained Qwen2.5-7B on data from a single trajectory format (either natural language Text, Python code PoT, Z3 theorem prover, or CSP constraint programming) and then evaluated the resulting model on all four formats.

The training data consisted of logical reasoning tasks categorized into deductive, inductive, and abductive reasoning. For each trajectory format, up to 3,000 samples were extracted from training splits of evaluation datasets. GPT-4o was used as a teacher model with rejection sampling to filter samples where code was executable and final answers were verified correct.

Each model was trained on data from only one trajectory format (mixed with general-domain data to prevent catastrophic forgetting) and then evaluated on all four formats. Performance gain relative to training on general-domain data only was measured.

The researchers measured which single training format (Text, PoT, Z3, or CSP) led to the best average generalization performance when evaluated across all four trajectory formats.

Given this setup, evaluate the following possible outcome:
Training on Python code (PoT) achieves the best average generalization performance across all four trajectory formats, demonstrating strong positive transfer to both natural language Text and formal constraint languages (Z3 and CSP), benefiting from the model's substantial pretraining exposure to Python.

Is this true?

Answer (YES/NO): YES